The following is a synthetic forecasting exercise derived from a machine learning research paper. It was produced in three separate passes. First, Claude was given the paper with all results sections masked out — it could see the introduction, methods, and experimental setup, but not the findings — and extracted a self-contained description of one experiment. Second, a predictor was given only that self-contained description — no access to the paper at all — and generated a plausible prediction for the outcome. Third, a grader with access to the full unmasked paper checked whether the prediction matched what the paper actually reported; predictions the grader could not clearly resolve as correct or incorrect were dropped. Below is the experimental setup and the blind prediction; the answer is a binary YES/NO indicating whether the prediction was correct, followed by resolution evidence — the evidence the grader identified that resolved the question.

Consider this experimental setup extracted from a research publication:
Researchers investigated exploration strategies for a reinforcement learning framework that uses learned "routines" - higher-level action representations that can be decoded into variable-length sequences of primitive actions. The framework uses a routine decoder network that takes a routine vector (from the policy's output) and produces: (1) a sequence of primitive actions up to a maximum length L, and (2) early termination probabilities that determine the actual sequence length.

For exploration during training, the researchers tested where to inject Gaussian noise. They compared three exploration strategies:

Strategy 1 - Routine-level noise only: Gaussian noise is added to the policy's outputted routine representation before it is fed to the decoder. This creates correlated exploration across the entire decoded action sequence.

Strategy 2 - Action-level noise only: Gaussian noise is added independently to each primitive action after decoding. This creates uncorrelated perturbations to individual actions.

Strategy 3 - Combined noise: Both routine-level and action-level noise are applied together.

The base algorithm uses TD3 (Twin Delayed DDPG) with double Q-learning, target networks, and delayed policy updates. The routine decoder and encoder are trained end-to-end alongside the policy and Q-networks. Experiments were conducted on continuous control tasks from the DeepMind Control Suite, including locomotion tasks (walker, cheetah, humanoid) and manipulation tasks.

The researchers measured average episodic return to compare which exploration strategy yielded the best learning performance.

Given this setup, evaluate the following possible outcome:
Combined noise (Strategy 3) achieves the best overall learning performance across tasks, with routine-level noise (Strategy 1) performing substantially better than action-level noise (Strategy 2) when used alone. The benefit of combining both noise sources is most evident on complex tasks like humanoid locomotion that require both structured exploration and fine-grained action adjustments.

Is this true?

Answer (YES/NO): NO